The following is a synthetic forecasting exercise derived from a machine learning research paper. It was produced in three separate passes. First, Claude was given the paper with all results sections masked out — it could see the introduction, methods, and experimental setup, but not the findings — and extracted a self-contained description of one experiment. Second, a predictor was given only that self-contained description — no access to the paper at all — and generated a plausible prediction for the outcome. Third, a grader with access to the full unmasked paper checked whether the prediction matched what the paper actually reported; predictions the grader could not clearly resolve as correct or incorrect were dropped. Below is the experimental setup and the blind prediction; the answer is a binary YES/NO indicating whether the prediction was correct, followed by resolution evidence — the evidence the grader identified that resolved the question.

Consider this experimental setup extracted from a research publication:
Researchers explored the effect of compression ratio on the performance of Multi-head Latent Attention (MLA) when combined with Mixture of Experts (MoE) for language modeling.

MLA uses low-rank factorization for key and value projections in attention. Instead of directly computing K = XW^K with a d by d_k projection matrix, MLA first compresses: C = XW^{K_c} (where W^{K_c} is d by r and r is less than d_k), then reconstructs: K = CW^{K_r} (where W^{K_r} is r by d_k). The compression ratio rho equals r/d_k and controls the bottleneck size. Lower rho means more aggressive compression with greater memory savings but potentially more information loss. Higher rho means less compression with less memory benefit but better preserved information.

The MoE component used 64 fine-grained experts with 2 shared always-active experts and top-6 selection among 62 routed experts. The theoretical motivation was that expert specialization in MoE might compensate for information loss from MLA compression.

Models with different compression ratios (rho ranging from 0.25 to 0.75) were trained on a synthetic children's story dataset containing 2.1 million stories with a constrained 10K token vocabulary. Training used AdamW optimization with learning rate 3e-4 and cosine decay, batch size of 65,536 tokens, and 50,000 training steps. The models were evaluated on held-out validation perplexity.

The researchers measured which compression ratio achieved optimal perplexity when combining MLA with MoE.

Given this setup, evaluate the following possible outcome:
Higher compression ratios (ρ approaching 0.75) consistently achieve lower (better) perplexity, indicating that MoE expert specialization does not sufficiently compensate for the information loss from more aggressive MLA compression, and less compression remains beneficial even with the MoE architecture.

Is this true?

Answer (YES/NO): YES